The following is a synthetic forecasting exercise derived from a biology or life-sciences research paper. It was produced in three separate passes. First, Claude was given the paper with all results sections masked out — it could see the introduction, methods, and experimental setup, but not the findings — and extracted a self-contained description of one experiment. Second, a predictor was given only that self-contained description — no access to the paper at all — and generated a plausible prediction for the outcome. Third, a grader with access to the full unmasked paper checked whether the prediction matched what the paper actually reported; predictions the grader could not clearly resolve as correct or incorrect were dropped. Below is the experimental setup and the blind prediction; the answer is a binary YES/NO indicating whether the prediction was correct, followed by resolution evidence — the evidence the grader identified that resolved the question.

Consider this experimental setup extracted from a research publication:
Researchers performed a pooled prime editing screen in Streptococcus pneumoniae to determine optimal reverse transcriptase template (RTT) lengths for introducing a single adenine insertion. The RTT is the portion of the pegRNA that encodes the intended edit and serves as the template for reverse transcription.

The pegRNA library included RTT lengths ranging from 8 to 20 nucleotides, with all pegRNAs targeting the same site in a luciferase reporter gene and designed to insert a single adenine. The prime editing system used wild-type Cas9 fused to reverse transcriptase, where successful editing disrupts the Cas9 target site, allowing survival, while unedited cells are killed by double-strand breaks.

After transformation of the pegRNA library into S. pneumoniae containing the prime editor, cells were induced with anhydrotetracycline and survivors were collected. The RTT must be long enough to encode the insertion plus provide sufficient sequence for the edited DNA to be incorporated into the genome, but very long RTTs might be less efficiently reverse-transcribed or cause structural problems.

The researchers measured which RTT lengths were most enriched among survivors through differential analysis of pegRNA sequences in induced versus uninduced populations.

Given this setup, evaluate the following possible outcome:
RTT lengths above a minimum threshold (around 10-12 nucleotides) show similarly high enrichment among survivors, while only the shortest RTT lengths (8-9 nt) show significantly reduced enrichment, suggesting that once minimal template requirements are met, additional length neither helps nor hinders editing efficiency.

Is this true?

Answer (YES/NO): NO